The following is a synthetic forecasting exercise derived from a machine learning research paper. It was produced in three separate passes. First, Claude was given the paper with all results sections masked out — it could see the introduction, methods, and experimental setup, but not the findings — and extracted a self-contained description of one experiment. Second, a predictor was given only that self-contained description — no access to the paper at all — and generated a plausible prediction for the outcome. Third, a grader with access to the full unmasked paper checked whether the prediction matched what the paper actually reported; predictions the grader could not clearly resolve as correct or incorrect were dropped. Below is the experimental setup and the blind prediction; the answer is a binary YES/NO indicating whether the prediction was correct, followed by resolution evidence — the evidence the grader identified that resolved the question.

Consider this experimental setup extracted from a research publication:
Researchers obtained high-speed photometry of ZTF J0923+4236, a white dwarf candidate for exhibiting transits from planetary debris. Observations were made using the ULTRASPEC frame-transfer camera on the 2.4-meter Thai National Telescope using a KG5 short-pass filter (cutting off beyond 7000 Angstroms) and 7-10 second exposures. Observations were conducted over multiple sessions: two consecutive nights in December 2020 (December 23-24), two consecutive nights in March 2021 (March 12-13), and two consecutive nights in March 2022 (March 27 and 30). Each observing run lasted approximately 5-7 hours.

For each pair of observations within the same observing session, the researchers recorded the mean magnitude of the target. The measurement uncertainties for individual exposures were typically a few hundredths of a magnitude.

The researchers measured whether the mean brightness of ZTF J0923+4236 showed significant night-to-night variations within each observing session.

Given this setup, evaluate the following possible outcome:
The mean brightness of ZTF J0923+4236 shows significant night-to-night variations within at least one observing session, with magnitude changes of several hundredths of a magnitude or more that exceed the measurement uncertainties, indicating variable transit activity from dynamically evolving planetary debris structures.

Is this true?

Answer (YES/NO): NO